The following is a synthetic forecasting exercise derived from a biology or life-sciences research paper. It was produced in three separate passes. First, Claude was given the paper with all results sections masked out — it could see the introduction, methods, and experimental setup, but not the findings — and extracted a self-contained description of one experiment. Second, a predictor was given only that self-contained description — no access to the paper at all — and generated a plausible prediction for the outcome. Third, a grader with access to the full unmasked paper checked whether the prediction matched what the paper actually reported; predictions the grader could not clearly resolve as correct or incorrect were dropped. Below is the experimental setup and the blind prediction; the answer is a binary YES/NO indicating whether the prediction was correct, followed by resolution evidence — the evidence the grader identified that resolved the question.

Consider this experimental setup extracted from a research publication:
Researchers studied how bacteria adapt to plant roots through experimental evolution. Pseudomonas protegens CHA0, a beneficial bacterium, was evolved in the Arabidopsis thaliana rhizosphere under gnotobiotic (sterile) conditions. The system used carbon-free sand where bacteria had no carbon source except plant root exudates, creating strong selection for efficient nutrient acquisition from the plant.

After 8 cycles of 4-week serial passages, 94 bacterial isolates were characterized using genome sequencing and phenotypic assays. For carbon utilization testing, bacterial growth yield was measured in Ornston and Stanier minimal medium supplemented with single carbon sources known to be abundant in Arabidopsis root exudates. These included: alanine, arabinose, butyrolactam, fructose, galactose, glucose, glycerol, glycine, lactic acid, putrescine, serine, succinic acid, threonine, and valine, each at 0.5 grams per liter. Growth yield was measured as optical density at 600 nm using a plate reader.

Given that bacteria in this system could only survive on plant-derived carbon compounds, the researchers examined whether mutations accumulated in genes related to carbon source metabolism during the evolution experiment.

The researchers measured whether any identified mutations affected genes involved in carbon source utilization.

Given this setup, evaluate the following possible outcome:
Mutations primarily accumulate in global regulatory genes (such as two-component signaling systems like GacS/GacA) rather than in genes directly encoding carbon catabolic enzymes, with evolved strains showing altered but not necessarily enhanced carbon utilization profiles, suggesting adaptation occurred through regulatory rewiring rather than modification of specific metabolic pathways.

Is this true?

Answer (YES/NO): YES